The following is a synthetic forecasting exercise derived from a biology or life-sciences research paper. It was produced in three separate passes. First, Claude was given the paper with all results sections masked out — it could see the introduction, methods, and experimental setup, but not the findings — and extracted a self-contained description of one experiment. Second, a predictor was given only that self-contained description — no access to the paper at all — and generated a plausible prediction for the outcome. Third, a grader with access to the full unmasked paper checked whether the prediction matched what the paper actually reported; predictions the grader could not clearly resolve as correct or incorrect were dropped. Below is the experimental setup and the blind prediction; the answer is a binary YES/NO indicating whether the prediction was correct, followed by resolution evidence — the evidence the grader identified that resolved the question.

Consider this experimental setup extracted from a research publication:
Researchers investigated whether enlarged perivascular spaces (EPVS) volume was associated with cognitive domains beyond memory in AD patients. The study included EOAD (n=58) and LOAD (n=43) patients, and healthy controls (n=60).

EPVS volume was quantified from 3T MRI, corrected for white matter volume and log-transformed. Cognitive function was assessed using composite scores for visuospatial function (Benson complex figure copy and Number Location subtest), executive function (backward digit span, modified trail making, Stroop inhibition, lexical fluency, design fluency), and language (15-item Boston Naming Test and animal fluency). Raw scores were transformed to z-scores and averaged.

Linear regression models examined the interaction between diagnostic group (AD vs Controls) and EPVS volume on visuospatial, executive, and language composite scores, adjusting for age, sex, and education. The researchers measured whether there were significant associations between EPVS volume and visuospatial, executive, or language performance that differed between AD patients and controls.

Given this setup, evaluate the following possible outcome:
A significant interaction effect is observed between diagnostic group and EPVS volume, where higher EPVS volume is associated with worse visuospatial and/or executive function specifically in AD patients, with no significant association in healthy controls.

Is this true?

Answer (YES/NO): NO